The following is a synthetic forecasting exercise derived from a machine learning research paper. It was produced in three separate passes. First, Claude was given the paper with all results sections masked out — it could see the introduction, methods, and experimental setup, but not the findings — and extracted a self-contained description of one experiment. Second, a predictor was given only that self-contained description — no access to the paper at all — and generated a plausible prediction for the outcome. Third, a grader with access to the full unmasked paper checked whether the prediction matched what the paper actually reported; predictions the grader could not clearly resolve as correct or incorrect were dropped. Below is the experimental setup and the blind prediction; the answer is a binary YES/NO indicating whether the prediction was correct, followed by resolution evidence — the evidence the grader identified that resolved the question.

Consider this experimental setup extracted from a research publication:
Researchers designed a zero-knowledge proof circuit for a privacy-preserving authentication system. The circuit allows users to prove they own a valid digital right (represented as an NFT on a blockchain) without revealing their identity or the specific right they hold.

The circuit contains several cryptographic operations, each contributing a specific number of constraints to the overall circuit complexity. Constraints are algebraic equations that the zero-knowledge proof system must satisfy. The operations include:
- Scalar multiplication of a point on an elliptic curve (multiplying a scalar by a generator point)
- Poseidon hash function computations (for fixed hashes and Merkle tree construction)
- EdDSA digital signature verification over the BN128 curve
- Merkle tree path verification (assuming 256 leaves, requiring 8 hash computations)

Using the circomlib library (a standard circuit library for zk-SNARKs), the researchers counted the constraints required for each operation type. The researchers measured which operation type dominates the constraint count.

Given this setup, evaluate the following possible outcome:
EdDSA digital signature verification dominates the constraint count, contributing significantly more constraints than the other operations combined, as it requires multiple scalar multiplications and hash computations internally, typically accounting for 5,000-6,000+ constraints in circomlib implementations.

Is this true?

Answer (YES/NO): NO